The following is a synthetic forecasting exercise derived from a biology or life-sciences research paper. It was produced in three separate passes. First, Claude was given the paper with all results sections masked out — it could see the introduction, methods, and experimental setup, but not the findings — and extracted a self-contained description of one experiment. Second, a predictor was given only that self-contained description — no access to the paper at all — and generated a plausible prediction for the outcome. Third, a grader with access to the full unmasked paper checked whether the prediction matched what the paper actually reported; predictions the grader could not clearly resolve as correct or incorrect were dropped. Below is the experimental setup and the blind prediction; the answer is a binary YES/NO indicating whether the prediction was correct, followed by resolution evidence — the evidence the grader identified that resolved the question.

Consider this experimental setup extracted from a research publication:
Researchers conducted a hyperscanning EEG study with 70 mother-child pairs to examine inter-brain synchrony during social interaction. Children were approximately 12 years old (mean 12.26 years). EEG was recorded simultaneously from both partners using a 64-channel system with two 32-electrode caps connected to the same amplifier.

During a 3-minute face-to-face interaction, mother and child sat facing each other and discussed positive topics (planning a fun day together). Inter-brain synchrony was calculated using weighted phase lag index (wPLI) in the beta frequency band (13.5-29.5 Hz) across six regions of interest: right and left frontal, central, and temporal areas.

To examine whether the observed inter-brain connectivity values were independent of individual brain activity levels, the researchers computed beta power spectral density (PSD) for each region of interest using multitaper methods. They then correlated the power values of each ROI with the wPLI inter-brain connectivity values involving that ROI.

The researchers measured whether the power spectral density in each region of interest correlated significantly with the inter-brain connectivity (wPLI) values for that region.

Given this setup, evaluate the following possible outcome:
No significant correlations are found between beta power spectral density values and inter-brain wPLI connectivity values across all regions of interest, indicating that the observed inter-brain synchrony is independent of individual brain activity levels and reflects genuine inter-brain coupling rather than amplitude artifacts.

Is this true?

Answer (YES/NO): YES